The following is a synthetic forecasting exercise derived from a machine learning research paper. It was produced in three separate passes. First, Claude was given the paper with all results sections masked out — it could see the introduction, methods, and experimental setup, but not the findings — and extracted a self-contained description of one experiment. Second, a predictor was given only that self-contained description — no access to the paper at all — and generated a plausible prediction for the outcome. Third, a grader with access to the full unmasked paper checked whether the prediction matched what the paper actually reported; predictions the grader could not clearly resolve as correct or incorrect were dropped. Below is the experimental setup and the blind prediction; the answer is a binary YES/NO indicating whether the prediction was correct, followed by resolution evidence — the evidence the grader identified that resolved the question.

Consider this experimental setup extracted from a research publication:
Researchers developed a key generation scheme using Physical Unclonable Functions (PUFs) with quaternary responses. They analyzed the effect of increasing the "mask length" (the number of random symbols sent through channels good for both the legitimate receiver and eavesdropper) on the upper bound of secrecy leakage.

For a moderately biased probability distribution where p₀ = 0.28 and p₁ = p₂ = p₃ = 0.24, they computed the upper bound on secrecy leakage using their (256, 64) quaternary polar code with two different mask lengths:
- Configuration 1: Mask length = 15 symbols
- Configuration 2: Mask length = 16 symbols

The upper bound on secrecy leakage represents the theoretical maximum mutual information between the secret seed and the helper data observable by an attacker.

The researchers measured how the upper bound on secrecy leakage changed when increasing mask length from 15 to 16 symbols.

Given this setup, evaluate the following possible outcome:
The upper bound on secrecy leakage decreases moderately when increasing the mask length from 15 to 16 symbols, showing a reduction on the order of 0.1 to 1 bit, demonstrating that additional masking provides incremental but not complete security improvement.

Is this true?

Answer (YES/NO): NO